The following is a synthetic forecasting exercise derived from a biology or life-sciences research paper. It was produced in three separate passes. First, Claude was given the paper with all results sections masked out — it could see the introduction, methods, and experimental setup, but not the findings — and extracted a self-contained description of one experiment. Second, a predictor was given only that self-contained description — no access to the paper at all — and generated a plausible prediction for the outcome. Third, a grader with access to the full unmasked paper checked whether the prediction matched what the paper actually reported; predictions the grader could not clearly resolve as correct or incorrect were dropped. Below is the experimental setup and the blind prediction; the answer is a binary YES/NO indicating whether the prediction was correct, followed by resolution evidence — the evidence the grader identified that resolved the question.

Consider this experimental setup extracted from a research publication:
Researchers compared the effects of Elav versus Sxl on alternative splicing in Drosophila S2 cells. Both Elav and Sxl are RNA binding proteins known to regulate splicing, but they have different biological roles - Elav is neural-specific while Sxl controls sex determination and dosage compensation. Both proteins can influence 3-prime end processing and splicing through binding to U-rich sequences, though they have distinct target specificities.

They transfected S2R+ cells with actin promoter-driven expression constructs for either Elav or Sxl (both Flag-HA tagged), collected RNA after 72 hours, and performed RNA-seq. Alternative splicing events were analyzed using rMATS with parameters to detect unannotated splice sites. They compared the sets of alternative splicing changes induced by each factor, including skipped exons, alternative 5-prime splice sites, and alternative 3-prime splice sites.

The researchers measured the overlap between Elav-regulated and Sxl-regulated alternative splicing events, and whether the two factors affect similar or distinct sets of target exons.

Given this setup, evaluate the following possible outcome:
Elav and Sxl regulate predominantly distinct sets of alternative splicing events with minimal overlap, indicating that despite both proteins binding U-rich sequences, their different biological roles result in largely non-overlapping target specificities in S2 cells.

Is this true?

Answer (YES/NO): YES